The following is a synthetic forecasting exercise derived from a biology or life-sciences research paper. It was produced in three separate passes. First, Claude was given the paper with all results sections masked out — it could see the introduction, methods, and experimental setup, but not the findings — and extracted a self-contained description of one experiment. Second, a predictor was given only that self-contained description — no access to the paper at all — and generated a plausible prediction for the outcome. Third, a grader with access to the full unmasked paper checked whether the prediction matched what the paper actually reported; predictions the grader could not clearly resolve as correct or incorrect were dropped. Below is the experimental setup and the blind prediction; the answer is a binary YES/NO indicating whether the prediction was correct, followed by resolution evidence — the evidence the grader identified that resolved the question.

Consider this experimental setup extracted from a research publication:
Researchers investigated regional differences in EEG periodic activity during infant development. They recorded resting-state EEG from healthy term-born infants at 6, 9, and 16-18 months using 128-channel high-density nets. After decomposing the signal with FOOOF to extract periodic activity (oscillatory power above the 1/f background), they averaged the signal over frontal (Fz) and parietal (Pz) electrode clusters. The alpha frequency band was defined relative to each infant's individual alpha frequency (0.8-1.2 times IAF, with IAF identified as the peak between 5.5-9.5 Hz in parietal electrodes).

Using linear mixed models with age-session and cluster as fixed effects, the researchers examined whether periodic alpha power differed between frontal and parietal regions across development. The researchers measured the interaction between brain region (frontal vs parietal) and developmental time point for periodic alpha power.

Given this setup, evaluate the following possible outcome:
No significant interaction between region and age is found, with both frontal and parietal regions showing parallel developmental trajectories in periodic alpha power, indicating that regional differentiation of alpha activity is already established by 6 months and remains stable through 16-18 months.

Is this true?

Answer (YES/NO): NO